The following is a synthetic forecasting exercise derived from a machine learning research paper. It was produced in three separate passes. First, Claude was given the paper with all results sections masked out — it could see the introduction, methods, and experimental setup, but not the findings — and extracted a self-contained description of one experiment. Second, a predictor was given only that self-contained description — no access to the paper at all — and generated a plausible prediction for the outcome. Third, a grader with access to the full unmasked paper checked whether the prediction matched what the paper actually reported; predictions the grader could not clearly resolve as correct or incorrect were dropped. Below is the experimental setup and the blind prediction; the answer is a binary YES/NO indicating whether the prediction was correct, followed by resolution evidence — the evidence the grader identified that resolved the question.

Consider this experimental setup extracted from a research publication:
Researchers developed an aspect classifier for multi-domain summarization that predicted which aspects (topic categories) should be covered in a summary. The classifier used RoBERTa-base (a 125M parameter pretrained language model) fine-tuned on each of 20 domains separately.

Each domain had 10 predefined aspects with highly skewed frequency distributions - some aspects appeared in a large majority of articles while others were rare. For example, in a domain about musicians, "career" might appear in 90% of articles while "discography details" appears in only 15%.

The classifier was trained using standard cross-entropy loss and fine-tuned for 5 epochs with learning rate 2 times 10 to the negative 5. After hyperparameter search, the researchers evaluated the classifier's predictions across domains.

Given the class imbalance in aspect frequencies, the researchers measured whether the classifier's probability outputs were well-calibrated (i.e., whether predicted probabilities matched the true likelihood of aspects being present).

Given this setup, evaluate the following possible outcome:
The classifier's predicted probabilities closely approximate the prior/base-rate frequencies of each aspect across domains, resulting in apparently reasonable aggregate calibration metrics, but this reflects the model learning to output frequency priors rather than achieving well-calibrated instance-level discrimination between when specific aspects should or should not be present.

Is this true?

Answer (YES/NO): NO